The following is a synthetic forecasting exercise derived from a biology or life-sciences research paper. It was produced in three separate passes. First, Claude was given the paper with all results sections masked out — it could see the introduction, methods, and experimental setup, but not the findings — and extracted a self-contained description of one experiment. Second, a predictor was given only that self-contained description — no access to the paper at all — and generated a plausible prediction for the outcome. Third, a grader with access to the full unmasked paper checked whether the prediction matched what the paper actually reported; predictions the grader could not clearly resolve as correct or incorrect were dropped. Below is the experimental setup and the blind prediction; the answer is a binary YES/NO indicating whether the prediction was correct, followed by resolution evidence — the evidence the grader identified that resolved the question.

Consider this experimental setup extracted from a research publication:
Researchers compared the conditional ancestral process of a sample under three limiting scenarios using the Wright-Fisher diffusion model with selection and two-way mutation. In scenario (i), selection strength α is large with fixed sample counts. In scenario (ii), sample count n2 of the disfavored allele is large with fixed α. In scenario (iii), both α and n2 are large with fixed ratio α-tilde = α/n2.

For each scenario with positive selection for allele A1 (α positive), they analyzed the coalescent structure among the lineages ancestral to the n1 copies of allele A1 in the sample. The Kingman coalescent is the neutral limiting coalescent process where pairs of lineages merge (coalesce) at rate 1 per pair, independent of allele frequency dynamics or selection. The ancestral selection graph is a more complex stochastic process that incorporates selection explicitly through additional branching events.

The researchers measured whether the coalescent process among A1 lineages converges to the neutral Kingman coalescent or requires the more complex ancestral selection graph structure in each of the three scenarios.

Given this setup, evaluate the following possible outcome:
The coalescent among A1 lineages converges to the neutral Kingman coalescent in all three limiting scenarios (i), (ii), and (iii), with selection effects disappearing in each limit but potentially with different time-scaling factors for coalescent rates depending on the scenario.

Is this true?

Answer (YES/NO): YES